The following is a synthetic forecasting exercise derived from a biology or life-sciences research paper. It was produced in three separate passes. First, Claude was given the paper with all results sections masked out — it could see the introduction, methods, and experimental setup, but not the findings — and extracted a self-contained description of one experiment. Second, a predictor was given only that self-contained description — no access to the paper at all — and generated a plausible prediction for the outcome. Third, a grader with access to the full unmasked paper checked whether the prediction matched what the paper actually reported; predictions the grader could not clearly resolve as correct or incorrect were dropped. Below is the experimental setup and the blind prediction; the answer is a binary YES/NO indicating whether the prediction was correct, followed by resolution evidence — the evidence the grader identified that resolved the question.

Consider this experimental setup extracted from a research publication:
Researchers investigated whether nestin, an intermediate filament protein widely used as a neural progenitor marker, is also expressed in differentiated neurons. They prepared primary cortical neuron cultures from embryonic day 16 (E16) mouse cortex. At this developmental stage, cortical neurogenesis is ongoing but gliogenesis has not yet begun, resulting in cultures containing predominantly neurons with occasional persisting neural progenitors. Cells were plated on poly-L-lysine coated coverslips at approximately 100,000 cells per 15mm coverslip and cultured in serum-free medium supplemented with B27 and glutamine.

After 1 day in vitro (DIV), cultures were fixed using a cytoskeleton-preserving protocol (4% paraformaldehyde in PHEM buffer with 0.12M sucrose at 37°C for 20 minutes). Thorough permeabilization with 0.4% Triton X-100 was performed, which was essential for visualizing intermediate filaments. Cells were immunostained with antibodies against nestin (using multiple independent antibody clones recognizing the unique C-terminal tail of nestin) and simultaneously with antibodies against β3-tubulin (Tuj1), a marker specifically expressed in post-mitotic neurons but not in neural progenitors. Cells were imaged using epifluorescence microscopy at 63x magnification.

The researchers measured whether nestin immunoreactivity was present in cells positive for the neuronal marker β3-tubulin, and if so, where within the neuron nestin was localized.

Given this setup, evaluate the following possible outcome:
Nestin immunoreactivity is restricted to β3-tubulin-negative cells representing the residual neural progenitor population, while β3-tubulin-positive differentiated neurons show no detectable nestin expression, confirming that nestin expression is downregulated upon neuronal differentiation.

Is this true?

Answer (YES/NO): NO